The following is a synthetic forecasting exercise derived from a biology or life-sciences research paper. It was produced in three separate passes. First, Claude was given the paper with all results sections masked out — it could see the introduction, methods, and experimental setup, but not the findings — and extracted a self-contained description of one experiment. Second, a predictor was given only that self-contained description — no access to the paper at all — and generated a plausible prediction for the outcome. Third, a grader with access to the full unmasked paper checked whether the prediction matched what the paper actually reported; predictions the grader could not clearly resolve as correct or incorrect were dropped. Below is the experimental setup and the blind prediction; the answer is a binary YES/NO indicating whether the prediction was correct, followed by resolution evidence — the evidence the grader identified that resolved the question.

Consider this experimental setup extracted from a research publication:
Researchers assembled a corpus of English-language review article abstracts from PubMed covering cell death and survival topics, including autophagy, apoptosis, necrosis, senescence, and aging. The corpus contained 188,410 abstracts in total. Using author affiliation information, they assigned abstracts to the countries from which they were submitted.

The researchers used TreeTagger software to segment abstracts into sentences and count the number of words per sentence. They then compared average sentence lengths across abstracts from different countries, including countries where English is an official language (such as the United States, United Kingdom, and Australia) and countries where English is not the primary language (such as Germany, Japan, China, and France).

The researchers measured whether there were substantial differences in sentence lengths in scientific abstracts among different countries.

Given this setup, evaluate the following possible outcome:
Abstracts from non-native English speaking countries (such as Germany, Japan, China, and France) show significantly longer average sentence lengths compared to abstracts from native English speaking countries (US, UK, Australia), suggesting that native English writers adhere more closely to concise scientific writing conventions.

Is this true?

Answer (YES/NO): NO